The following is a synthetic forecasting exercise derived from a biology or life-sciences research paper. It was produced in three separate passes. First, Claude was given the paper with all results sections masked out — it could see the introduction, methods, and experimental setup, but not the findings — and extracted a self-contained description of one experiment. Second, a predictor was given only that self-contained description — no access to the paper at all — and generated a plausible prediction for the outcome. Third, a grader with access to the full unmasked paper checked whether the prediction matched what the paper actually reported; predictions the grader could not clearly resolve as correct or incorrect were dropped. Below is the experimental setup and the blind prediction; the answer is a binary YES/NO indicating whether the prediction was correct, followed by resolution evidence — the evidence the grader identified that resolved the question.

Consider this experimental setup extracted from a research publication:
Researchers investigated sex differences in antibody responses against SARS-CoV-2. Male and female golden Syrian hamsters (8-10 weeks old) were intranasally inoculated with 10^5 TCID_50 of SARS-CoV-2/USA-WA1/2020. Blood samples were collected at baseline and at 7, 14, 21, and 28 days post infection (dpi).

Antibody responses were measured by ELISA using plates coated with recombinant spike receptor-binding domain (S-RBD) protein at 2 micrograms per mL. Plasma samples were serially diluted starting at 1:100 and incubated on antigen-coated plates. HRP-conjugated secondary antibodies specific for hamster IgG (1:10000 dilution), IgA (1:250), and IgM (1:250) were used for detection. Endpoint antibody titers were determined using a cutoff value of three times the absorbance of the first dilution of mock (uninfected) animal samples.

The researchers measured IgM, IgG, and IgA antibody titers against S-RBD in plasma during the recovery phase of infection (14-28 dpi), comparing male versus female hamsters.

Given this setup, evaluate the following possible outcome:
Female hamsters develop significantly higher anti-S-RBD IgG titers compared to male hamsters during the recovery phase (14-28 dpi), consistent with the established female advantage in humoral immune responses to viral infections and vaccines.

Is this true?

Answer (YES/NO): YES